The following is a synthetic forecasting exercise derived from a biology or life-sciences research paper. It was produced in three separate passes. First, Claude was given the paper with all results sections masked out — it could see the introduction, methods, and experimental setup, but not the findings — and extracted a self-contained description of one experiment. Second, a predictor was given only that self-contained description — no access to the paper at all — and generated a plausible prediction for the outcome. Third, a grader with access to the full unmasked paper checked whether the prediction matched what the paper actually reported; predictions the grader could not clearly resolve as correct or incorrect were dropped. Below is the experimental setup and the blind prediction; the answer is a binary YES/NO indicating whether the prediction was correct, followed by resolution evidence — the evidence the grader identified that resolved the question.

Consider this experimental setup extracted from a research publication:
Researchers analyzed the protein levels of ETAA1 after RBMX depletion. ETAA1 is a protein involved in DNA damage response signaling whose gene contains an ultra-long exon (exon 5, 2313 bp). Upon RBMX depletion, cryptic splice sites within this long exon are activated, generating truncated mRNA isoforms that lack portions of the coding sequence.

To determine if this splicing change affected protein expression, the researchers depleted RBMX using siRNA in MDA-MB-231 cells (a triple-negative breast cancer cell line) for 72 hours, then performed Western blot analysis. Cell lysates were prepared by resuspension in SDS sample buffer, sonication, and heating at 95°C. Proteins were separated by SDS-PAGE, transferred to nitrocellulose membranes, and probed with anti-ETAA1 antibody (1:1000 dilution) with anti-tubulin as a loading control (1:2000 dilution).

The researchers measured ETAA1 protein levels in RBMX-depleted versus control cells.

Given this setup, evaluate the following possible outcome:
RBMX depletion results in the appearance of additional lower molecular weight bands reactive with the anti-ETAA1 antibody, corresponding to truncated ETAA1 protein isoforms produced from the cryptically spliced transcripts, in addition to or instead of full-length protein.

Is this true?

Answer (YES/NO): NO